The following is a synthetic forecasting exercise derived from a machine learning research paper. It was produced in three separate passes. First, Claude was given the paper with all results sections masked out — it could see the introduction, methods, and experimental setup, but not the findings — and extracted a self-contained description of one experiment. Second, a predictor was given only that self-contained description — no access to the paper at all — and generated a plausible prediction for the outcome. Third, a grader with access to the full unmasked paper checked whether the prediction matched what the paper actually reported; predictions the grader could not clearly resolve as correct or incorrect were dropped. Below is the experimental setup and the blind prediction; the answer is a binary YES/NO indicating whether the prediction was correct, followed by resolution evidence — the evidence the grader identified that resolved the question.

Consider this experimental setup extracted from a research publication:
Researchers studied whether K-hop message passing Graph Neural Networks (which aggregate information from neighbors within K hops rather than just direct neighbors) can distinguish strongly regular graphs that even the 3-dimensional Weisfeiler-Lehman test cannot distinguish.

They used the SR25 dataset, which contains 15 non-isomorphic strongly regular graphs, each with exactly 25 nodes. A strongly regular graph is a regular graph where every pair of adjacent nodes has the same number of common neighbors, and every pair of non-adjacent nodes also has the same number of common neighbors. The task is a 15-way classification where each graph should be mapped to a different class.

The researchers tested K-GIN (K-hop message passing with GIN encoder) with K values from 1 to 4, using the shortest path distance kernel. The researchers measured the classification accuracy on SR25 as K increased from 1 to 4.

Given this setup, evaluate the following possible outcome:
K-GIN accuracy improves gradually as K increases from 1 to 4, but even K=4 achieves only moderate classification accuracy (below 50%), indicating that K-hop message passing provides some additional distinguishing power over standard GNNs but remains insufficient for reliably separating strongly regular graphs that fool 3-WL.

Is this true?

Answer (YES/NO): NO